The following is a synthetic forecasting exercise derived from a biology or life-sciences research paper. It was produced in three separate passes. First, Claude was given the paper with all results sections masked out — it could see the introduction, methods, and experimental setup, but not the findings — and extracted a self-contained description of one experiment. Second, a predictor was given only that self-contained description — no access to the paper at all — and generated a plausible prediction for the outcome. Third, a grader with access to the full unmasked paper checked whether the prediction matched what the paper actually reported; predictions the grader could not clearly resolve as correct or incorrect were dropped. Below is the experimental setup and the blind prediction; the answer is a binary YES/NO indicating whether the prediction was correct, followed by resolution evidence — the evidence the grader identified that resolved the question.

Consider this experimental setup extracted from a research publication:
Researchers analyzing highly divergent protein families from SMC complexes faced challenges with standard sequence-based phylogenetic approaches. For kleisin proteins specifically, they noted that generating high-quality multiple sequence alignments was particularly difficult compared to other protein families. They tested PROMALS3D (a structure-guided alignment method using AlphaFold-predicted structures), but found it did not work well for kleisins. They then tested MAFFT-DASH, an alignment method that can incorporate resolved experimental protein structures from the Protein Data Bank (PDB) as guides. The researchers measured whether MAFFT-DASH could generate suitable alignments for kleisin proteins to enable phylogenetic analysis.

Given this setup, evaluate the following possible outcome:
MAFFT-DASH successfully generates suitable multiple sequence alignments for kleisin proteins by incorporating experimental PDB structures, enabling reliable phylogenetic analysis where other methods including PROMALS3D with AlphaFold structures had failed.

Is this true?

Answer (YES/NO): NO